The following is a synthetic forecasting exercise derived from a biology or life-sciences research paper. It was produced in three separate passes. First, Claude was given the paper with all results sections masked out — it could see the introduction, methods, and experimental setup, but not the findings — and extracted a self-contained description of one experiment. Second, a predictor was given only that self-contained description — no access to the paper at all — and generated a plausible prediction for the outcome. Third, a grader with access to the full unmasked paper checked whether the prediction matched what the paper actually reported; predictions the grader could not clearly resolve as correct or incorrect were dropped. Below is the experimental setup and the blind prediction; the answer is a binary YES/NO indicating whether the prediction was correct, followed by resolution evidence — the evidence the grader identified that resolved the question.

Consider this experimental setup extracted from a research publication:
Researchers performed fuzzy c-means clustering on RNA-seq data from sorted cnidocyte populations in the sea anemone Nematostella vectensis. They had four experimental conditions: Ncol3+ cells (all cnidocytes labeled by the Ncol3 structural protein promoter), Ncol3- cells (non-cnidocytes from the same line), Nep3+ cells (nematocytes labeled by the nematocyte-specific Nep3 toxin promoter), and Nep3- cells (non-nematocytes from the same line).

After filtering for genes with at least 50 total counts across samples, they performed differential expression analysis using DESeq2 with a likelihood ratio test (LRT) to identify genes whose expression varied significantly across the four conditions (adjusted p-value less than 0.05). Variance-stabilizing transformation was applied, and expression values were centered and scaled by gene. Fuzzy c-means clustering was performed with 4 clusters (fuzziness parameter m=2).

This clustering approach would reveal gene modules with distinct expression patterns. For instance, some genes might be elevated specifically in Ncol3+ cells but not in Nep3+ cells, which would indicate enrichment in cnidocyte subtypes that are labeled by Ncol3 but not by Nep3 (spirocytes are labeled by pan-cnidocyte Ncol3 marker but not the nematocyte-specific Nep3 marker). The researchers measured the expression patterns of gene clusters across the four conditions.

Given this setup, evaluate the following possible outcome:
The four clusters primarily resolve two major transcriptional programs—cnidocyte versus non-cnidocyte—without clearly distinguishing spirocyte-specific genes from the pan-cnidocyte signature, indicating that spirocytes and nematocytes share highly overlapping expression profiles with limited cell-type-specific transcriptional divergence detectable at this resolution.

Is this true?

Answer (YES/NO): NO